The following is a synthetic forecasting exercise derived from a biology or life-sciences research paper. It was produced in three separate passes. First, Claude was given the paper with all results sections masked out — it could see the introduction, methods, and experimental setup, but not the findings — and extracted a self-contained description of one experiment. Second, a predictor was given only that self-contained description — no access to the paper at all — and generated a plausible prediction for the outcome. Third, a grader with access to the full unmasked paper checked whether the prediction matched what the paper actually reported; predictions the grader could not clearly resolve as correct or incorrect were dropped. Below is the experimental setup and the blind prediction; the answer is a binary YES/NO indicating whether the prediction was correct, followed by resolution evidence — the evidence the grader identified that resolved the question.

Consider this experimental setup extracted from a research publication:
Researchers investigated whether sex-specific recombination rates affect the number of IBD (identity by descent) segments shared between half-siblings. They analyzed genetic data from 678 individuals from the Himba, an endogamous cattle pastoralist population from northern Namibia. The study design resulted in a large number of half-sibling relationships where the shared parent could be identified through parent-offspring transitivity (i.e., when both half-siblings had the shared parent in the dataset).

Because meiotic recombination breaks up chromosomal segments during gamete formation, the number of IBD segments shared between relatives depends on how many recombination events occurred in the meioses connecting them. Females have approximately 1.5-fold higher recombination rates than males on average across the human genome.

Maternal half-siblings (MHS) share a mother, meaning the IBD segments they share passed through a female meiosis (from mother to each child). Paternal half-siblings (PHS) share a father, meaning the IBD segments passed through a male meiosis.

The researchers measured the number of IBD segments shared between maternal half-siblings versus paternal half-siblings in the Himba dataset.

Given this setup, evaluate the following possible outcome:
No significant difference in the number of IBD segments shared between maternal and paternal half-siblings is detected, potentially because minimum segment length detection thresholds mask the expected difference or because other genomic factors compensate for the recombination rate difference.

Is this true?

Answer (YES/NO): NO